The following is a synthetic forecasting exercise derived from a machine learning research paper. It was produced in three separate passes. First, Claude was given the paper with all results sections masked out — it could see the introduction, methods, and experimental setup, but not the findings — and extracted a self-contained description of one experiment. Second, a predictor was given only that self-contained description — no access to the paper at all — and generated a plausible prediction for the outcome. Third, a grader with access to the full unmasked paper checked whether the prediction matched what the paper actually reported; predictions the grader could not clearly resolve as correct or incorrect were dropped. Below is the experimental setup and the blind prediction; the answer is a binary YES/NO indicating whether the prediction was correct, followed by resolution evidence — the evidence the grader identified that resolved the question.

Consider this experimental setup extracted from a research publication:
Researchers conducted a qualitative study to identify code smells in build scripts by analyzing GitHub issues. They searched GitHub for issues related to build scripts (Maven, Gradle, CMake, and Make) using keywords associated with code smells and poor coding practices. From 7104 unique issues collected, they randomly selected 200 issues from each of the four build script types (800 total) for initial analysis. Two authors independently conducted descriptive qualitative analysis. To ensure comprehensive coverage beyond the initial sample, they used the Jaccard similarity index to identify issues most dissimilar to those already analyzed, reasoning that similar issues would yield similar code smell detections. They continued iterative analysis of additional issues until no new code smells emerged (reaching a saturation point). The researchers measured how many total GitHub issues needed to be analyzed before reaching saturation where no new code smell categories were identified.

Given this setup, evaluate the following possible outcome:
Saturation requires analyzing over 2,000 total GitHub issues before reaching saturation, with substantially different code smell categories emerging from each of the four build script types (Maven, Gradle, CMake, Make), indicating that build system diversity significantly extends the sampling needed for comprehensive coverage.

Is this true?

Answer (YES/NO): NO